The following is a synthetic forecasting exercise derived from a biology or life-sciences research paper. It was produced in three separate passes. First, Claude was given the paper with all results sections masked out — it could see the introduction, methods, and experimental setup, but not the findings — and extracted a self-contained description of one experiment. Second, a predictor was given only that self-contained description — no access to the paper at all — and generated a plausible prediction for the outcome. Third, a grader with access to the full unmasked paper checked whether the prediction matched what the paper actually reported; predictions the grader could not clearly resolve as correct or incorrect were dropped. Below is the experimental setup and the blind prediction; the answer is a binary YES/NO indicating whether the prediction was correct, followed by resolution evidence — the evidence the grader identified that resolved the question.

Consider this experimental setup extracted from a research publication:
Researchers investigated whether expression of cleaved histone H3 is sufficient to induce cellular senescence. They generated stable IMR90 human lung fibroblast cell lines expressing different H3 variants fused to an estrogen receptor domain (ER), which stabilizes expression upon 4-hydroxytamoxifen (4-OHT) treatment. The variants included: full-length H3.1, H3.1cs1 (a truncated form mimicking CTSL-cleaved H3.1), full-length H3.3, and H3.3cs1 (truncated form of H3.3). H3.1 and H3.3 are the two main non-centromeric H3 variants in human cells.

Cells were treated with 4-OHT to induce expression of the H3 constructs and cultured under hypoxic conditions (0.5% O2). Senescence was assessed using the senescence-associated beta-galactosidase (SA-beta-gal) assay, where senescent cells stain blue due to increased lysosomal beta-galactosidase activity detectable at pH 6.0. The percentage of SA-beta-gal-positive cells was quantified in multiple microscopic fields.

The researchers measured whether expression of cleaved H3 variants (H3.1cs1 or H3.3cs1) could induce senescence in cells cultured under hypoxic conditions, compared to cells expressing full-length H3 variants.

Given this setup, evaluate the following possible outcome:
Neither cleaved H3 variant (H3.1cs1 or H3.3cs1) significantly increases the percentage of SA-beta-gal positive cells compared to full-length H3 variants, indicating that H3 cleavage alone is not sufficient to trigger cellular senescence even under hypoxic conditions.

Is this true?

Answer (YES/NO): NO